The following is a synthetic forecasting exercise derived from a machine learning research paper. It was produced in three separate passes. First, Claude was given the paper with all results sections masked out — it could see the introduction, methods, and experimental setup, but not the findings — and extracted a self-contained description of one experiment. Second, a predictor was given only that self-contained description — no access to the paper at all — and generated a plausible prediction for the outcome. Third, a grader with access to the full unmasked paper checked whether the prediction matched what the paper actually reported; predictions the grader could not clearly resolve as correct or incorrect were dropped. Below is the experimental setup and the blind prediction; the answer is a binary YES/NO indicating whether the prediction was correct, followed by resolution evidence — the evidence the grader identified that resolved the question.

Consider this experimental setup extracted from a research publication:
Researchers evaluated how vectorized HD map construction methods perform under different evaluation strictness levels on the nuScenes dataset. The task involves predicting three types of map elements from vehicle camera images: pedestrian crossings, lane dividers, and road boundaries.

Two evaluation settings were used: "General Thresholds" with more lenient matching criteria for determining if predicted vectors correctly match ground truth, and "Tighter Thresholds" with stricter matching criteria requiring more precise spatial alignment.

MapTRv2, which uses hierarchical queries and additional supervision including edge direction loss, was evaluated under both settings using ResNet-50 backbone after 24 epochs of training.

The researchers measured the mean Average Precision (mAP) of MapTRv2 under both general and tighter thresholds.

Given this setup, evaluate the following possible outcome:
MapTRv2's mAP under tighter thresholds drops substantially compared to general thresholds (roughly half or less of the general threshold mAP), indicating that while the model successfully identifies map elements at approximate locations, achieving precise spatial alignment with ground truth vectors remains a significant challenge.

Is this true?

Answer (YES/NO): NO